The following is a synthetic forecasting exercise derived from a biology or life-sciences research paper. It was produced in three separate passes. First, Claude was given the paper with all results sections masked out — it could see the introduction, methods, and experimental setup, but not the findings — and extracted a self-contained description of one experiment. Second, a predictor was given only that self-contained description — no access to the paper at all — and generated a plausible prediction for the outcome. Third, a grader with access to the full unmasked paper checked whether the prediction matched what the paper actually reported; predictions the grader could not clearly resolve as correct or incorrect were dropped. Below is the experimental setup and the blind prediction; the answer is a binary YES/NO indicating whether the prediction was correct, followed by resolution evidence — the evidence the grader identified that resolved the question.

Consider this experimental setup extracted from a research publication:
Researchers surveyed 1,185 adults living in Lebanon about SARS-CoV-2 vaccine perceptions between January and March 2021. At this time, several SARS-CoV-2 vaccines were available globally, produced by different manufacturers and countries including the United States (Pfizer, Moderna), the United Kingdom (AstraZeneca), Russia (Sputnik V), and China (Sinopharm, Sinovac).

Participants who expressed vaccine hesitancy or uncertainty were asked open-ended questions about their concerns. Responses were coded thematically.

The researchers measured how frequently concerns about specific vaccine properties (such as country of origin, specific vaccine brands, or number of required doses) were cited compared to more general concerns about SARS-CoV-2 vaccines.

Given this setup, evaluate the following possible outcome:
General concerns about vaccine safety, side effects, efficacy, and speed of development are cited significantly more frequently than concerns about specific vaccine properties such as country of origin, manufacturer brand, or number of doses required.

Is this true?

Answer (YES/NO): YES